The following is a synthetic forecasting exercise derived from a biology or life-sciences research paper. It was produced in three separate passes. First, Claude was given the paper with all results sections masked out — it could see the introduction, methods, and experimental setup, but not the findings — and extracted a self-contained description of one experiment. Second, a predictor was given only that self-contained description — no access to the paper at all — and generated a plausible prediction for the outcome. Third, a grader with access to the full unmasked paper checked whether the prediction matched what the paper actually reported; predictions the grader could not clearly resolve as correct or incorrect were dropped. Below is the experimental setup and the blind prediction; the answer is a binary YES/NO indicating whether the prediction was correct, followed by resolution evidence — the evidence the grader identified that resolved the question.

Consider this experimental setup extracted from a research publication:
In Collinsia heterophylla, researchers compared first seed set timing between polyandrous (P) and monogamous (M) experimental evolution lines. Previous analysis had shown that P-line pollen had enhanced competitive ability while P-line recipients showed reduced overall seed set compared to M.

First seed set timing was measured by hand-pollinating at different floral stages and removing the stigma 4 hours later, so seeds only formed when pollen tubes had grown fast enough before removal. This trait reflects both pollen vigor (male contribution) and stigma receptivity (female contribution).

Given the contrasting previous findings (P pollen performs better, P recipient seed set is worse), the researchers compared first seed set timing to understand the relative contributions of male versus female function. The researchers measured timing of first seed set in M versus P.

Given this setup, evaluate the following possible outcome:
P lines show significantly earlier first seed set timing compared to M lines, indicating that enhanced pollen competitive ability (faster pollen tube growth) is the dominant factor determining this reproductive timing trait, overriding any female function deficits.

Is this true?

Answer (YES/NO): YES